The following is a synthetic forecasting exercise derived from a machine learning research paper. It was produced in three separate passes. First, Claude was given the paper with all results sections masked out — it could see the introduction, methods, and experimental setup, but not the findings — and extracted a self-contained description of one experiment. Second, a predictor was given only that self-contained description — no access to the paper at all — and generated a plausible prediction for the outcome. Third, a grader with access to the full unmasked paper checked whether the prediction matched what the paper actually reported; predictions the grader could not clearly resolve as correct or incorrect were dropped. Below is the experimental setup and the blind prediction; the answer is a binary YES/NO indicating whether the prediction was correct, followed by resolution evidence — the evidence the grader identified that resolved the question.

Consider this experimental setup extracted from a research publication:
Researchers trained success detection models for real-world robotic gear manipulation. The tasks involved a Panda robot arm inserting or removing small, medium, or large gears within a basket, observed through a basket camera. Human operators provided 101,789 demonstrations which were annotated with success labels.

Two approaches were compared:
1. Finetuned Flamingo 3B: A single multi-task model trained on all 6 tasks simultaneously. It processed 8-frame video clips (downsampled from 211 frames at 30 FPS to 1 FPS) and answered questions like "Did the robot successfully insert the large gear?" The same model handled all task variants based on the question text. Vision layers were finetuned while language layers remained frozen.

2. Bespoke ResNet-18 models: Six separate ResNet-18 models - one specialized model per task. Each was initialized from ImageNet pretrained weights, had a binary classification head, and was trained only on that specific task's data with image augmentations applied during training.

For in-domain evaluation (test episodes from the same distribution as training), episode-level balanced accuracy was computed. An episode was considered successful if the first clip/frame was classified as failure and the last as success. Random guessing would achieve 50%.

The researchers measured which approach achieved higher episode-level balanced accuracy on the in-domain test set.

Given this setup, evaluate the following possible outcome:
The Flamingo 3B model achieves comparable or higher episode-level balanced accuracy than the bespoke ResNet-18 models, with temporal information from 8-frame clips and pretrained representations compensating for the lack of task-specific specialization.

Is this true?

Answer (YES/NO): NO